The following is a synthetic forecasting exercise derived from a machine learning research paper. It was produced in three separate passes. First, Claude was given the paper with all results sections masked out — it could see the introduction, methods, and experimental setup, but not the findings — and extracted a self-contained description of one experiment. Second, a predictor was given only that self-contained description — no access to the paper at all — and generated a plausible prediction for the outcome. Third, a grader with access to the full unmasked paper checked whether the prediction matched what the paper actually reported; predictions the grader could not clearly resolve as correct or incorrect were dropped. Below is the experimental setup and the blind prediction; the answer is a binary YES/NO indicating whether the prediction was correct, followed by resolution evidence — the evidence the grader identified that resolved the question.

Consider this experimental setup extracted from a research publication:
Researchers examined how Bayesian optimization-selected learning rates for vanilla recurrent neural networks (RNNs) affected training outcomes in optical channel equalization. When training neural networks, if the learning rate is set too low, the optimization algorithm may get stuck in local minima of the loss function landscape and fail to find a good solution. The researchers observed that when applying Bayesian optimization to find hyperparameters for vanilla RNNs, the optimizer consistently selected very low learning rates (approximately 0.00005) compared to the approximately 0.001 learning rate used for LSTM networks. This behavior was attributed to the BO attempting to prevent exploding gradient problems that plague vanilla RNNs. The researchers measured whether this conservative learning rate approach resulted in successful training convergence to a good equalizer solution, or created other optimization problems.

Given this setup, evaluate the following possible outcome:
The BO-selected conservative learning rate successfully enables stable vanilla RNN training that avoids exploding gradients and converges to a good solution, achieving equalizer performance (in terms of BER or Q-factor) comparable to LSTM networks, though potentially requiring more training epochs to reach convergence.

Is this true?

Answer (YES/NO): NO